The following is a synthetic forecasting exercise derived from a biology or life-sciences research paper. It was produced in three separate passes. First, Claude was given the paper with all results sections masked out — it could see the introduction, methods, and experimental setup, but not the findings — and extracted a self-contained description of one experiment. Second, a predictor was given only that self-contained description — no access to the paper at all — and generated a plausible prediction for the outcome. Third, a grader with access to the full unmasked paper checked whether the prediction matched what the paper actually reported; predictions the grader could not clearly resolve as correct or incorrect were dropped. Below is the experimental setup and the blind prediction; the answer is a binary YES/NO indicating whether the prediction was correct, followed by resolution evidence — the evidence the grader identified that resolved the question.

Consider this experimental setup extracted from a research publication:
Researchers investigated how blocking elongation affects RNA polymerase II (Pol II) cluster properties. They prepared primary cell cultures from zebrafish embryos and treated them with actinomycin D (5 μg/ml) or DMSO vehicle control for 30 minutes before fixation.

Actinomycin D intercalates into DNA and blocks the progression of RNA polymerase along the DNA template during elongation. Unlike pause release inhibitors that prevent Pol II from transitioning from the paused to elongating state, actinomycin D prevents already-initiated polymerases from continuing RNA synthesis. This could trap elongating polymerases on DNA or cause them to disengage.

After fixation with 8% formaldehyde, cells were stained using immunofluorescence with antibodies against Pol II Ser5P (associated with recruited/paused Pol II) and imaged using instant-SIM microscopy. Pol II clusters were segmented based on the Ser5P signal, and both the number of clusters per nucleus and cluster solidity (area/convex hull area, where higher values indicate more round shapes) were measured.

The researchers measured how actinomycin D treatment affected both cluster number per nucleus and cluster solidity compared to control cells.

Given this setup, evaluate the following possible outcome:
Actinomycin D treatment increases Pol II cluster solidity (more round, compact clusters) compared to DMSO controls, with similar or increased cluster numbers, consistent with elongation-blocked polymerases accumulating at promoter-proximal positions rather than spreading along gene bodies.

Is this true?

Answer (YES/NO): NO